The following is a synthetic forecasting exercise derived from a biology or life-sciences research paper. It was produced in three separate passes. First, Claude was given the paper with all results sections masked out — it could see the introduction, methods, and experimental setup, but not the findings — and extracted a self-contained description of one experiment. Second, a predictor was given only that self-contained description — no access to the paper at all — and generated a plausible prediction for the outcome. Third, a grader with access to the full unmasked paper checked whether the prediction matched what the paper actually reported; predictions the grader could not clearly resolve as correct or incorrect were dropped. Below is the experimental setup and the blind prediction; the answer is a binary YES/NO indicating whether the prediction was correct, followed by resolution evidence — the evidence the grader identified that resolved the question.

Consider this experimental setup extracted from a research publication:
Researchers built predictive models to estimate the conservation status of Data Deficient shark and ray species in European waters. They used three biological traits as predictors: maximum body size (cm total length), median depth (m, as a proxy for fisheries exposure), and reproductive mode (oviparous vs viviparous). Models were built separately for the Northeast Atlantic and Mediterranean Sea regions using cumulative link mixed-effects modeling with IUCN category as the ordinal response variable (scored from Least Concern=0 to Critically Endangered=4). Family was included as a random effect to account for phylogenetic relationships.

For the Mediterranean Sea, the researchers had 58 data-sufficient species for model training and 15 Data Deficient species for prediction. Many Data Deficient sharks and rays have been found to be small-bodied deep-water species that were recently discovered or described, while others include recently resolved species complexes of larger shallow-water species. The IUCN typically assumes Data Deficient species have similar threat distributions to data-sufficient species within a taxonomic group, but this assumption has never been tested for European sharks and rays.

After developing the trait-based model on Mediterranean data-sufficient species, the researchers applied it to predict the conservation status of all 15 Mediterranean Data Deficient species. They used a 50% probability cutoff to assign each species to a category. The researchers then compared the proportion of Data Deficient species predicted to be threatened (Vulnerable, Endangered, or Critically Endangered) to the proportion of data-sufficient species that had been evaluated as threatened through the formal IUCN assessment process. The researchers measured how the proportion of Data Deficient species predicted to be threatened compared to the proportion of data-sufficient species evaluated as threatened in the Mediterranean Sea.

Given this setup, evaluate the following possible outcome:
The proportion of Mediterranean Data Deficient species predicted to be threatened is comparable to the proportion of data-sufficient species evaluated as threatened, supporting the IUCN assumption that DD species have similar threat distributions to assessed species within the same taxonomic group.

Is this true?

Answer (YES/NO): YES